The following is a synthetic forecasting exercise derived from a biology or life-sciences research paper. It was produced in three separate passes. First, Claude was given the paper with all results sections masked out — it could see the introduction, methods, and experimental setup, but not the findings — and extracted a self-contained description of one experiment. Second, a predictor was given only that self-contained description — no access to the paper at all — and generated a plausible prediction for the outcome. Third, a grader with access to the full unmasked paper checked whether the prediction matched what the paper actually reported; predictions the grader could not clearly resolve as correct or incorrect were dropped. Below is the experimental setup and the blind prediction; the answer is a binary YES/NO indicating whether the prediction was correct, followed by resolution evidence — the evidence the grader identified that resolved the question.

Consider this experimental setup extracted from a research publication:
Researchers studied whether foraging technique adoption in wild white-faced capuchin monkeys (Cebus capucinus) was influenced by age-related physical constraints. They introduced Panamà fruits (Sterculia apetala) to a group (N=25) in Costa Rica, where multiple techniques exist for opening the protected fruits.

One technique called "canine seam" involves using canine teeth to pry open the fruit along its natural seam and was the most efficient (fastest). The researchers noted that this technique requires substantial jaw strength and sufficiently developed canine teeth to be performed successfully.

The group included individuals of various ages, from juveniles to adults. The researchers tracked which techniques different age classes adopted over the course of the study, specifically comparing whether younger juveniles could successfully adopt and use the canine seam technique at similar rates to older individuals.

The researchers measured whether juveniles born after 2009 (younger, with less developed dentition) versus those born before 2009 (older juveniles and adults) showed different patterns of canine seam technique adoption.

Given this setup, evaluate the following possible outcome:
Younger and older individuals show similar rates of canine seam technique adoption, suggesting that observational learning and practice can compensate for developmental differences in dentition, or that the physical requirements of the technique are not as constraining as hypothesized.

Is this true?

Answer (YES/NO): NO